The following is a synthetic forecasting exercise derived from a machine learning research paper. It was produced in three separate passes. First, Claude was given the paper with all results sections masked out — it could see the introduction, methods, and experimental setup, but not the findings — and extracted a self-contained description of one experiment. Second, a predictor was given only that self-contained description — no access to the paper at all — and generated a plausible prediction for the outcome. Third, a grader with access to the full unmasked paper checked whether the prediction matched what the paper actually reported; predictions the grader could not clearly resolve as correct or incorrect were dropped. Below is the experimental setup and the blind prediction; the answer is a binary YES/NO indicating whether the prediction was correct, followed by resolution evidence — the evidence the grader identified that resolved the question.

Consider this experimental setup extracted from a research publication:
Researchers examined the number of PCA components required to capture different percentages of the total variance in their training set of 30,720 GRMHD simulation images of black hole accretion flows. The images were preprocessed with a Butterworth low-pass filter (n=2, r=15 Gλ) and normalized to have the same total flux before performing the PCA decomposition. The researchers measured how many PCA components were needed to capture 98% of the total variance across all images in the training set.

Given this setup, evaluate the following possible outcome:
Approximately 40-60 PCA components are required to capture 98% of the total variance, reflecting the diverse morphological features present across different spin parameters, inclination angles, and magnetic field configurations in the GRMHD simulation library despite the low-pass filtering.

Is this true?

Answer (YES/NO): NO